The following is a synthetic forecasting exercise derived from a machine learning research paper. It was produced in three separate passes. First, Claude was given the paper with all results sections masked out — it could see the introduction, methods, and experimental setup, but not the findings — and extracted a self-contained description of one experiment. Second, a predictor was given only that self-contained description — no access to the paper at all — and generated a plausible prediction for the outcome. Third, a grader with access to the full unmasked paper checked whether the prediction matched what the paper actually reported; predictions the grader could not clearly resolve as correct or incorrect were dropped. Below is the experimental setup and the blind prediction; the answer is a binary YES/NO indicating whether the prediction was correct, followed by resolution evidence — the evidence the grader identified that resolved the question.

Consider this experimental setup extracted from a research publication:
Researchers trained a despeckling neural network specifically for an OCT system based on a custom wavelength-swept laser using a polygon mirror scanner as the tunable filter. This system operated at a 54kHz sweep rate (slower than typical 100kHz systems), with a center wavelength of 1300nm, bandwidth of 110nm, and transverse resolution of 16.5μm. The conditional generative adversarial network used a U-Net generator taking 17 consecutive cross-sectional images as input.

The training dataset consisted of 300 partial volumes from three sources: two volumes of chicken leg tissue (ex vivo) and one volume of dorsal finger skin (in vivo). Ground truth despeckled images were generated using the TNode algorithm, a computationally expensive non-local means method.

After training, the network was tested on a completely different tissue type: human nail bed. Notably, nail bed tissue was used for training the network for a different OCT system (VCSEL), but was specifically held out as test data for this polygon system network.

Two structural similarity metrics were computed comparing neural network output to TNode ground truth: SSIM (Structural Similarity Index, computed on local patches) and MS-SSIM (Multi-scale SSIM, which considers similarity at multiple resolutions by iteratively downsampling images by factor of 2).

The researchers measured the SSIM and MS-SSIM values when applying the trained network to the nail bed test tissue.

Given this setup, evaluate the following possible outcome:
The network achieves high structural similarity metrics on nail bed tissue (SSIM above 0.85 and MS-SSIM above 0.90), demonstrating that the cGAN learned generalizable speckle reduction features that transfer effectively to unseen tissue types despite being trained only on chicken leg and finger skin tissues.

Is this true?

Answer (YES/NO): YES